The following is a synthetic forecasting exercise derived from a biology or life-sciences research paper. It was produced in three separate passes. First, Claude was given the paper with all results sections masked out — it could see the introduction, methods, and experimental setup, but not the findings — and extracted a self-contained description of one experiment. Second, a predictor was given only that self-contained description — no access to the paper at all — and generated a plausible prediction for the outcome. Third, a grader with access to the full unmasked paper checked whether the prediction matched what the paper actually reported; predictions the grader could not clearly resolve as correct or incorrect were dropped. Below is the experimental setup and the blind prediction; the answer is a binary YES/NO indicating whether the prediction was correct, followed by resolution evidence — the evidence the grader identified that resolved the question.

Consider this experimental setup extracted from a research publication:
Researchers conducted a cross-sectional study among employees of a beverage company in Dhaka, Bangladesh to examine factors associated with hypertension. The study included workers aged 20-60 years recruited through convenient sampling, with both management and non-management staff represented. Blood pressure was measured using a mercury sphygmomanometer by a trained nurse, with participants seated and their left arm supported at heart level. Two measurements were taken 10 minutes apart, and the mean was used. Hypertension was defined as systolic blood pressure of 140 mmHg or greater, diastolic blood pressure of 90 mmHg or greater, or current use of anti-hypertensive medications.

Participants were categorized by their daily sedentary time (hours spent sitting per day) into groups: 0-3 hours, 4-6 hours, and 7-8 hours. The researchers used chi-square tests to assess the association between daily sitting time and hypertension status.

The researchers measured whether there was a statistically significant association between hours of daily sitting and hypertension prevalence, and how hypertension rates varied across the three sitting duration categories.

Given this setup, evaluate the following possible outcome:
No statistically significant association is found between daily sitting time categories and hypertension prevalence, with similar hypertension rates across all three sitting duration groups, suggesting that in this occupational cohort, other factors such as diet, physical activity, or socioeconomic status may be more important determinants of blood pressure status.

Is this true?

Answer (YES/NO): NO